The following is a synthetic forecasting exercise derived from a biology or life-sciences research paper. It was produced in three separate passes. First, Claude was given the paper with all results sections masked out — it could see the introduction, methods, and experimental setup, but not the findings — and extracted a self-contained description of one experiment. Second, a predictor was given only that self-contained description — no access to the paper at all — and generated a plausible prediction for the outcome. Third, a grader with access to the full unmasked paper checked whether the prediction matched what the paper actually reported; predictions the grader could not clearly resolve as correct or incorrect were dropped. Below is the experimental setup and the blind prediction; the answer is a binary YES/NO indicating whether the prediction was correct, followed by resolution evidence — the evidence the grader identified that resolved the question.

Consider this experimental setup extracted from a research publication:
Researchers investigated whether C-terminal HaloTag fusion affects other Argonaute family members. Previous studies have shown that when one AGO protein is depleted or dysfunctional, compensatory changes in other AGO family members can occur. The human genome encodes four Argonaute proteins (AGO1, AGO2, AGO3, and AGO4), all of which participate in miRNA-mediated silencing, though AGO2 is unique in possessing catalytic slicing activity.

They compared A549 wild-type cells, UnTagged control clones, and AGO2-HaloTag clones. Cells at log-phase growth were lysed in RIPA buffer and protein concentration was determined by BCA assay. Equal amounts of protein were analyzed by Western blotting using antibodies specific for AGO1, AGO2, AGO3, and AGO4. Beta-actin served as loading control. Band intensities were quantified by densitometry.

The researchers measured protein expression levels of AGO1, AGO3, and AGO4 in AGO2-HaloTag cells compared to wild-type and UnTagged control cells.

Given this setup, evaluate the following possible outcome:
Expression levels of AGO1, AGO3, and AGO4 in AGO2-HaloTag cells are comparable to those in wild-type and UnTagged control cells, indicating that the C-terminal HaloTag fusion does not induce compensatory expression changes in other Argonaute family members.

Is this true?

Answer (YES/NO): NO